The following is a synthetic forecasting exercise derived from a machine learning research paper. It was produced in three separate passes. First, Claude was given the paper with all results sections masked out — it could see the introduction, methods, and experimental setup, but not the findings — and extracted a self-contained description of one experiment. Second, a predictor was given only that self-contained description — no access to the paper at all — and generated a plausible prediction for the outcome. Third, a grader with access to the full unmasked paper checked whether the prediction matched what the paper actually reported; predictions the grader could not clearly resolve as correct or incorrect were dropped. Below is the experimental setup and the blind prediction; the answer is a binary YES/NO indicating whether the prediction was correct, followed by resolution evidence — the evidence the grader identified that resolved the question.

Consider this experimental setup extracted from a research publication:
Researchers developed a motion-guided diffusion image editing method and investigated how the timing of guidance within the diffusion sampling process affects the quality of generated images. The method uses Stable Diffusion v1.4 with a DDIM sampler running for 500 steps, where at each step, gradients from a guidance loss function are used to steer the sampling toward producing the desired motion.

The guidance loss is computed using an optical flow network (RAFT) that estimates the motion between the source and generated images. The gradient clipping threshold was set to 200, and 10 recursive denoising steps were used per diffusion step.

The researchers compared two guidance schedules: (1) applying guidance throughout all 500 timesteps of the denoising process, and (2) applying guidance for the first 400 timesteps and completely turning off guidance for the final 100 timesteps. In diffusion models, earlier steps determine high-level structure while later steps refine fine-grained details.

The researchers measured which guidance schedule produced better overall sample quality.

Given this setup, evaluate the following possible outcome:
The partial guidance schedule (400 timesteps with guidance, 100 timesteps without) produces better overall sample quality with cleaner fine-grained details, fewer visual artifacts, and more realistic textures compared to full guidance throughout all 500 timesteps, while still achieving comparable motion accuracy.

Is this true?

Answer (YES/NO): YES